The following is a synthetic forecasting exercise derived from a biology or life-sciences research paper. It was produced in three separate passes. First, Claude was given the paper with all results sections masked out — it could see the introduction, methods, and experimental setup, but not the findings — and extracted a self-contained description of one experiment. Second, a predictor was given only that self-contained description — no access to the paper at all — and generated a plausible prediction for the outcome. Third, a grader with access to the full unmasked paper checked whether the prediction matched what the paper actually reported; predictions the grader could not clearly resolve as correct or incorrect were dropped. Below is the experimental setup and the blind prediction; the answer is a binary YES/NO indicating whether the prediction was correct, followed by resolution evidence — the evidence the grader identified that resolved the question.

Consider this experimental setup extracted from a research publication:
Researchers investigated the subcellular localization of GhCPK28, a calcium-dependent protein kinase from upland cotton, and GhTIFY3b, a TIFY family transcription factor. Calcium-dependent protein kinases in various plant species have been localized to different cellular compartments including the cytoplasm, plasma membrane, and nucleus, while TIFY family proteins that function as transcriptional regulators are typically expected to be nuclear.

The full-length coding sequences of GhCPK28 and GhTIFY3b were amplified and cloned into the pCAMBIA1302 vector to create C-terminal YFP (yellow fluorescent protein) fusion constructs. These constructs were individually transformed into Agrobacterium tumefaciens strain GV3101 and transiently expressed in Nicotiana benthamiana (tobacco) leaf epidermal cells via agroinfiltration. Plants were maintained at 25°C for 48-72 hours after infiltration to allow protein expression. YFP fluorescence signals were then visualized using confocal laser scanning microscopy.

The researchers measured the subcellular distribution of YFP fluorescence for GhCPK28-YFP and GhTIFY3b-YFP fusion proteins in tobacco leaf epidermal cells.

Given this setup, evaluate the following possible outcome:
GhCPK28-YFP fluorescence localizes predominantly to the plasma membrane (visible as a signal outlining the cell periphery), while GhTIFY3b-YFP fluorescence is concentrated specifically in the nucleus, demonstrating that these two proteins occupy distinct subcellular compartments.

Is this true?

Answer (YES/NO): YES